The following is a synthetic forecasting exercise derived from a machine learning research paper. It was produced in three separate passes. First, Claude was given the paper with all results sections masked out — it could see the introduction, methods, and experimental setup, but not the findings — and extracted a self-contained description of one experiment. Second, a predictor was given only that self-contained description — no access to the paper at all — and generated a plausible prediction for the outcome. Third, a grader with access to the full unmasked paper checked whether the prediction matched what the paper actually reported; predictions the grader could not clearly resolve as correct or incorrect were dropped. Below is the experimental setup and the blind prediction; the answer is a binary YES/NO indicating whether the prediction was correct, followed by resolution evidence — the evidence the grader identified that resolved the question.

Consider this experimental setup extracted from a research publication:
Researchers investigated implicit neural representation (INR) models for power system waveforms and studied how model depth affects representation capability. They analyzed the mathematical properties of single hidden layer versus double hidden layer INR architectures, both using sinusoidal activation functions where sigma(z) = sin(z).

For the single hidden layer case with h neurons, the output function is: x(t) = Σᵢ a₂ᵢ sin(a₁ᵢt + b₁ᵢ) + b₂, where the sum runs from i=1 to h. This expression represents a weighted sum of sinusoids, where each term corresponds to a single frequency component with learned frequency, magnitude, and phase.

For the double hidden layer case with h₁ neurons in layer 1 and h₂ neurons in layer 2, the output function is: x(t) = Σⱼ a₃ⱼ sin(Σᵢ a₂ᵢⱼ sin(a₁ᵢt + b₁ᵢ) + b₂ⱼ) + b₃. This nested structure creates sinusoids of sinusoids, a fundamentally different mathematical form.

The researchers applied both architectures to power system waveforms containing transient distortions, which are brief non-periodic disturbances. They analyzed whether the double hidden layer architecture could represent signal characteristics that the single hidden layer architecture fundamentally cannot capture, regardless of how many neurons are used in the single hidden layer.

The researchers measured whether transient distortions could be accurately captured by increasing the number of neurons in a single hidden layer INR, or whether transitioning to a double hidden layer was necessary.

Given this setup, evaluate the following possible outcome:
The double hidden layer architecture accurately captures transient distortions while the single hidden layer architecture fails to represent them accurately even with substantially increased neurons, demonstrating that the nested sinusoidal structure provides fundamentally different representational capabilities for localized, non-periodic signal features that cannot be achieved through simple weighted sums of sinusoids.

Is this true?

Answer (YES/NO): YES